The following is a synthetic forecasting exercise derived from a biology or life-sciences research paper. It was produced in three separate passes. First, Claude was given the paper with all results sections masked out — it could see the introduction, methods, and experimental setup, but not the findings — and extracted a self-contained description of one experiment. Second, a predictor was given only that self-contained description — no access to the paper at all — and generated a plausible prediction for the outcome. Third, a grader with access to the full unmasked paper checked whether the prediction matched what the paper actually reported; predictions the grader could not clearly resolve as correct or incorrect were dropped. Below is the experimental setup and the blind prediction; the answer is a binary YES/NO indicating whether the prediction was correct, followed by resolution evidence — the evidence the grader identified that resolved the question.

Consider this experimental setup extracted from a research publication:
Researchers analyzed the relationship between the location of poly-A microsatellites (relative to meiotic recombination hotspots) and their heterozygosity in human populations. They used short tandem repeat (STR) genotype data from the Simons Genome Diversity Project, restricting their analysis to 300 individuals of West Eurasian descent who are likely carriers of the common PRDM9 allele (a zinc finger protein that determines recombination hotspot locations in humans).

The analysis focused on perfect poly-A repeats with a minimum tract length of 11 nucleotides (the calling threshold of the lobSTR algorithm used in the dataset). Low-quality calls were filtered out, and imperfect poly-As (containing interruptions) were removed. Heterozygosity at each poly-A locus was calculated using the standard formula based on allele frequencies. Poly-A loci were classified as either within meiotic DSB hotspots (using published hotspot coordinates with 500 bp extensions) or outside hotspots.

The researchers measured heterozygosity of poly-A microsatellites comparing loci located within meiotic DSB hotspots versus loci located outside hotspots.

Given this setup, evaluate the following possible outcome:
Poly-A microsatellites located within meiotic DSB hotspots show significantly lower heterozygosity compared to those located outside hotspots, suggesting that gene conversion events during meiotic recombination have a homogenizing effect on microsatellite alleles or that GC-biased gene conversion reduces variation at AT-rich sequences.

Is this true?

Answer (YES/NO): NO